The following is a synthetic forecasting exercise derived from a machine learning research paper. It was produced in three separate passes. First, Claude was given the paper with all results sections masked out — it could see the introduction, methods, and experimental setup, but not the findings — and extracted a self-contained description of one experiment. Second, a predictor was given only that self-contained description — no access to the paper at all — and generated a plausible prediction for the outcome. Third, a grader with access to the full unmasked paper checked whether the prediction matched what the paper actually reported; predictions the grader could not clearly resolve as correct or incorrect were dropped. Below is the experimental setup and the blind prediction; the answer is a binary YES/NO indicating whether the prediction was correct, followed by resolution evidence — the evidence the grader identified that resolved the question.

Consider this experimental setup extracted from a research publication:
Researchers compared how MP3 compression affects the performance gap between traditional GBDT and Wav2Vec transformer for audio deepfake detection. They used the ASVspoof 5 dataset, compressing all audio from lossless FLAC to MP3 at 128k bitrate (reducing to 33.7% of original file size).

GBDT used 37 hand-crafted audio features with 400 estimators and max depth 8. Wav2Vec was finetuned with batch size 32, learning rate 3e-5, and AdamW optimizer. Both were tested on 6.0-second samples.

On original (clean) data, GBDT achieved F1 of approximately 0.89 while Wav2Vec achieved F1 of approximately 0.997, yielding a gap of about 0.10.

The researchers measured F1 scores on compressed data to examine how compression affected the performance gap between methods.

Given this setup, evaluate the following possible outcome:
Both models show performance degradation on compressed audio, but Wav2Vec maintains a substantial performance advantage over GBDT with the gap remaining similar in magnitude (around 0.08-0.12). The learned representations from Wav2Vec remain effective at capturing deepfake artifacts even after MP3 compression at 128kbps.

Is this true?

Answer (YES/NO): NO